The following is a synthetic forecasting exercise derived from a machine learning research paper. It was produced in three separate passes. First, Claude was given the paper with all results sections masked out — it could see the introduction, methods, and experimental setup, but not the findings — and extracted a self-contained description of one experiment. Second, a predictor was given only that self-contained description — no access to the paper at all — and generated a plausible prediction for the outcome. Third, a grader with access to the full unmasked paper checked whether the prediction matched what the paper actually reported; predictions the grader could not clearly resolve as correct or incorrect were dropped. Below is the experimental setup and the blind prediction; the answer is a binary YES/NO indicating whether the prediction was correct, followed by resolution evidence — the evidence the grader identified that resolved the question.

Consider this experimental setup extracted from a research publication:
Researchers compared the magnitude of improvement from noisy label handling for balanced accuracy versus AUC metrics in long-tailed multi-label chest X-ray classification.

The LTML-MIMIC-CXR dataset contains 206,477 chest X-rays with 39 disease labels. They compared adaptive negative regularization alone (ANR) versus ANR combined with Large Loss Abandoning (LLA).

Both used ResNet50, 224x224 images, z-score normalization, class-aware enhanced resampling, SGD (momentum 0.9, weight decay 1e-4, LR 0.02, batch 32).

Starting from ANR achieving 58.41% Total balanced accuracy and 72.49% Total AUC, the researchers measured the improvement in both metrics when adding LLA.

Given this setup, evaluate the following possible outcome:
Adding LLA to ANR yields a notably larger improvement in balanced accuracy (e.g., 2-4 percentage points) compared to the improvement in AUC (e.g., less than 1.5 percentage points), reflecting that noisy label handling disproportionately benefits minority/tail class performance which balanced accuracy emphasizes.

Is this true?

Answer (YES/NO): NO